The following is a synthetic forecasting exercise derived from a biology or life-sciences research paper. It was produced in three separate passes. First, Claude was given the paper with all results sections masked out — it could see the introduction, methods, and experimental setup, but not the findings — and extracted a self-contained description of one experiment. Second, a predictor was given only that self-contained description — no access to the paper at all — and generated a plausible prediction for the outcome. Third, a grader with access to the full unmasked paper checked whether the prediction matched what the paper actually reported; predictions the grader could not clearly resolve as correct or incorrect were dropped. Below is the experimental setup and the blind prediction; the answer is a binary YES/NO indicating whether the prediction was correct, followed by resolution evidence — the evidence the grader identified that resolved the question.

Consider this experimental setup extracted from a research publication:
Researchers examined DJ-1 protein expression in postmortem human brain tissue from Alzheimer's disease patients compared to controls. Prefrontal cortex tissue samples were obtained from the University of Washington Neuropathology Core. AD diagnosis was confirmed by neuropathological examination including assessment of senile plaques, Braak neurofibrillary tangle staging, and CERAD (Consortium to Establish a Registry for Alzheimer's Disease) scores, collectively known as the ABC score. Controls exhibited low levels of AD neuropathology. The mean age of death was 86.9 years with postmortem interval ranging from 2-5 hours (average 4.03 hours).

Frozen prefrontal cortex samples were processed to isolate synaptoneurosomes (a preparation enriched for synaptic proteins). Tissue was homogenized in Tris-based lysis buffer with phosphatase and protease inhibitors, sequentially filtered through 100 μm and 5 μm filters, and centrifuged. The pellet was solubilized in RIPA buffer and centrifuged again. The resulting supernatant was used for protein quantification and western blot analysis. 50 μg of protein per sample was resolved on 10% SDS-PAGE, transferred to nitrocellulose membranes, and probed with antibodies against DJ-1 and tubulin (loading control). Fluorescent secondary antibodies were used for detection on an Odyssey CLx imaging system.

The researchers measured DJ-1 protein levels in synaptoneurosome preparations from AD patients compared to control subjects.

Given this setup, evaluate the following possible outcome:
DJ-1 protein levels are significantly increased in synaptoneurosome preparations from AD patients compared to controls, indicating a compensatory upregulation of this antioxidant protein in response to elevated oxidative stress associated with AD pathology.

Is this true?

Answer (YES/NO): NO